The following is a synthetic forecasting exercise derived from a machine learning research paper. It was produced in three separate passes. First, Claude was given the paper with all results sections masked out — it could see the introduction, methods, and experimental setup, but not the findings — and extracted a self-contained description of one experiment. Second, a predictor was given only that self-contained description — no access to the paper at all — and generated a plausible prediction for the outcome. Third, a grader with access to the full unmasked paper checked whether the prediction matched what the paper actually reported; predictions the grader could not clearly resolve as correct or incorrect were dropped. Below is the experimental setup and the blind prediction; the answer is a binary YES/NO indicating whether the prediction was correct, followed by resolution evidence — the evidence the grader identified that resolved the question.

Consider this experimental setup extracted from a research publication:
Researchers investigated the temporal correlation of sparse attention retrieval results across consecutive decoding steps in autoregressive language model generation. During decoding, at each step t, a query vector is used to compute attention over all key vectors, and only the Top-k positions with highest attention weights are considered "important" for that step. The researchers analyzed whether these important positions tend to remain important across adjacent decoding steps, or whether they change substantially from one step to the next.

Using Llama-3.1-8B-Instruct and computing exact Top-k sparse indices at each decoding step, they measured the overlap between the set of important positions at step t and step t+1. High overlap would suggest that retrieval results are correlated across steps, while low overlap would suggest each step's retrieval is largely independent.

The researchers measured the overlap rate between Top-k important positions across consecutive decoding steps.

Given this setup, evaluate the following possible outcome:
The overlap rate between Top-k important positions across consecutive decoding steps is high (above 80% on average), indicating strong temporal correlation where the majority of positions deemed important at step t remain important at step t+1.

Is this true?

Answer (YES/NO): YES